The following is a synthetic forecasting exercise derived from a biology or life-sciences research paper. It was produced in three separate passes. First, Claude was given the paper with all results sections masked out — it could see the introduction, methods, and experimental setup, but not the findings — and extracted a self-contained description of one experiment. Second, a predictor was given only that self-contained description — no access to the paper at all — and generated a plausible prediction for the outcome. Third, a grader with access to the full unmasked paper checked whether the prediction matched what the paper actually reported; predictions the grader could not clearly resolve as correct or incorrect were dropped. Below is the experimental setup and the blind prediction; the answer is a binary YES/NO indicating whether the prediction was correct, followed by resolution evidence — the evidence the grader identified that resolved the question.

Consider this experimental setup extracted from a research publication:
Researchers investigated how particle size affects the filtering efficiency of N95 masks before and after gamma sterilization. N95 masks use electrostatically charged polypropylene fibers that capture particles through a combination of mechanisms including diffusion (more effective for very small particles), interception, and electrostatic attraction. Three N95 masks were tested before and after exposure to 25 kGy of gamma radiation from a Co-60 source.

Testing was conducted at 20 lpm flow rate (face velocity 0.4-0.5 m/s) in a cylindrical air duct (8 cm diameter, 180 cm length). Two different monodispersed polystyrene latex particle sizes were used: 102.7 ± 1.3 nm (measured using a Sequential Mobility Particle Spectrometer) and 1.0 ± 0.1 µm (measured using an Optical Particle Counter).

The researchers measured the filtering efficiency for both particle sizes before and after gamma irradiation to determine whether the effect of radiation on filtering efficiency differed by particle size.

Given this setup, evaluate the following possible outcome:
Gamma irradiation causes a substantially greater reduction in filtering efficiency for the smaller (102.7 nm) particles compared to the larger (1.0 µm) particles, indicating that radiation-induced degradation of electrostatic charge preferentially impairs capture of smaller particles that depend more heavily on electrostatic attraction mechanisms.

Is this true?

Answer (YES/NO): YES